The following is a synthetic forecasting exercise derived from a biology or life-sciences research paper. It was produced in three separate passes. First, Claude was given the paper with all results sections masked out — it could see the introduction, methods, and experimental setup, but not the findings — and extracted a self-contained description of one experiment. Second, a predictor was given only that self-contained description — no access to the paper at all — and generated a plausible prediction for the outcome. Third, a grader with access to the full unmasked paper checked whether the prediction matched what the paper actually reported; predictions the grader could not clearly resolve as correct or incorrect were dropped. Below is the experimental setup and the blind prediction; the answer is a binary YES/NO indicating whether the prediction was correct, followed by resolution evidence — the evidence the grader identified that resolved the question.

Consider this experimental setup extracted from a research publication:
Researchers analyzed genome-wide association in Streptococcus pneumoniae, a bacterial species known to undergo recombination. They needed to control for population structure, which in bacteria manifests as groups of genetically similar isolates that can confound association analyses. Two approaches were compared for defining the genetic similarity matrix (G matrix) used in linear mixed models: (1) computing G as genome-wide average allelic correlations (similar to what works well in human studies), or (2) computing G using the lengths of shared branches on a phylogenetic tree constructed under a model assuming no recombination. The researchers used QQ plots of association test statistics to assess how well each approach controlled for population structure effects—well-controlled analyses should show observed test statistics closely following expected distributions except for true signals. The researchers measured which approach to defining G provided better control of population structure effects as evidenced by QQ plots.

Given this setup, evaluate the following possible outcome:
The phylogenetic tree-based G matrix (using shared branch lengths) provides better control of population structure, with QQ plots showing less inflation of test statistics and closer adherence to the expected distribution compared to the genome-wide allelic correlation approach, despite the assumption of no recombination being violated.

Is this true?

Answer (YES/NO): YES